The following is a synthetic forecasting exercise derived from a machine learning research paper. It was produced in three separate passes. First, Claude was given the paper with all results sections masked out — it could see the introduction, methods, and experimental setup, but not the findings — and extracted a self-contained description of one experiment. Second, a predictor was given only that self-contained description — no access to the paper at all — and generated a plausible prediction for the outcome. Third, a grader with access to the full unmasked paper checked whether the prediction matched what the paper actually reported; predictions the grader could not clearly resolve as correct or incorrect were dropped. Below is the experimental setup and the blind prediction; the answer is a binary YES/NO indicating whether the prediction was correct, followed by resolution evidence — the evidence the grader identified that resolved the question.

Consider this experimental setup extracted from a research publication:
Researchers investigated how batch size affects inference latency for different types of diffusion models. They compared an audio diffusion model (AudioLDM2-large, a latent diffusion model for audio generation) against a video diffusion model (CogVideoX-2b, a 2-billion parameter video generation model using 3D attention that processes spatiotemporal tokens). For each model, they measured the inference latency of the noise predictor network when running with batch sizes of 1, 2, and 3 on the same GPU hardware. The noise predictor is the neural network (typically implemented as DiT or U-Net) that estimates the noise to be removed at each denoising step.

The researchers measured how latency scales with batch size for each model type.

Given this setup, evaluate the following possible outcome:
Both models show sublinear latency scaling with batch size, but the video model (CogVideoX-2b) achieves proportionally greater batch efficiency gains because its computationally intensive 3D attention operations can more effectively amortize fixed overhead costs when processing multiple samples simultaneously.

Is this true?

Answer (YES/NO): NO